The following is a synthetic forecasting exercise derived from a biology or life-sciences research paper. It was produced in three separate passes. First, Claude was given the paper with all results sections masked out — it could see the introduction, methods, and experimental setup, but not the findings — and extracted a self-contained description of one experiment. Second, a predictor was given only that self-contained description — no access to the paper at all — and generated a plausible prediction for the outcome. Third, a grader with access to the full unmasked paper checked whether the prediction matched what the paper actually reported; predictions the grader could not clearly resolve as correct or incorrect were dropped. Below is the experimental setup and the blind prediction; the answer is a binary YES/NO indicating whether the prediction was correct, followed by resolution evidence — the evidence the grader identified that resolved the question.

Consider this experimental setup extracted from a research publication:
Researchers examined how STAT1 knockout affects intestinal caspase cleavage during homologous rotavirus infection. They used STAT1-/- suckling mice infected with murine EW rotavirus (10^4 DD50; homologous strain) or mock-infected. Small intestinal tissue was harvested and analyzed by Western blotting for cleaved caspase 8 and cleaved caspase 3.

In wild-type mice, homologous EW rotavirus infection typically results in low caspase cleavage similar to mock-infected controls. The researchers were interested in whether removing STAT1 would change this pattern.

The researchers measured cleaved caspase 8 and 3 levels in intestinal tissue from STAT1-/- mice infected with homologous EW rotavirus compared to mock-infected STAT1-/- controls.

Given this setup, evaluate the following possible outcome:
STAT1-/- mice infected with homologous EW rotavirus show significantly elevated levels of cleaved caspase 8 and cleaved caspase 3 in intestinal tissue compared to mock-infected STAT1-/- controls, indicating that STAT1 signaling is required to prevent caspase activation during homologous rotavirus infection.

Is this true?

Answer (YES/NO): NO